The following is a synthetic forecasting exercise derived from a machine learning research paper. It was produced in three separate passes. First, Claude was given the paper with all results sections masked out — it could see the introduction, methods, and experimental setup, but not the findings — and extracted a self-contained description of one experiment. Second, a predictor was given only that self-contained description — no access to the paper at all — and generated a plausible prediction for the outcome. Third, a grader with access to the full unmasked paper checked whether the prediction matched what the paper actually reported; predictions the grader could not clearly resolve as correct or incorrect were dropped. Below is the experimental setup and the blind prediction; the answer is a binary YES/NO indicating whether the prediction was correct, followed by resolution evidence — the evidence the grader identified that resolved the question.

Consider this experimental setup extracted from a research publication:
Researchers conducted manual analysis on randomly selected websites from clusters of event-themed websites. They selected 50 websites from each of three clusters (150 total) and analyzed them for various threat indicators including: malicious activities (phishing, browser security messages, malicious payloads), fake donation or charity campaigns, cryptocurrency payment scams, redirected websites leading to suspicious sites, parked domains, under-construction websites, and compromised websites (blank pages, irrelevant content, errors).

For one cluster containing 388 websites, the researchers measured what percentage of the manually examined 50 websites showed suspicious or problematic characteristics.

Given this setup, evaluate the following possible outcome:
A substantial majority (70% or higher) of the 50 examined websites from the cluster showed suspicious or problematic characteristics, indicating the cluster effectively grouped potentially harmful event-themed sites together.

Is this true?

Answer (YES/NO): YES